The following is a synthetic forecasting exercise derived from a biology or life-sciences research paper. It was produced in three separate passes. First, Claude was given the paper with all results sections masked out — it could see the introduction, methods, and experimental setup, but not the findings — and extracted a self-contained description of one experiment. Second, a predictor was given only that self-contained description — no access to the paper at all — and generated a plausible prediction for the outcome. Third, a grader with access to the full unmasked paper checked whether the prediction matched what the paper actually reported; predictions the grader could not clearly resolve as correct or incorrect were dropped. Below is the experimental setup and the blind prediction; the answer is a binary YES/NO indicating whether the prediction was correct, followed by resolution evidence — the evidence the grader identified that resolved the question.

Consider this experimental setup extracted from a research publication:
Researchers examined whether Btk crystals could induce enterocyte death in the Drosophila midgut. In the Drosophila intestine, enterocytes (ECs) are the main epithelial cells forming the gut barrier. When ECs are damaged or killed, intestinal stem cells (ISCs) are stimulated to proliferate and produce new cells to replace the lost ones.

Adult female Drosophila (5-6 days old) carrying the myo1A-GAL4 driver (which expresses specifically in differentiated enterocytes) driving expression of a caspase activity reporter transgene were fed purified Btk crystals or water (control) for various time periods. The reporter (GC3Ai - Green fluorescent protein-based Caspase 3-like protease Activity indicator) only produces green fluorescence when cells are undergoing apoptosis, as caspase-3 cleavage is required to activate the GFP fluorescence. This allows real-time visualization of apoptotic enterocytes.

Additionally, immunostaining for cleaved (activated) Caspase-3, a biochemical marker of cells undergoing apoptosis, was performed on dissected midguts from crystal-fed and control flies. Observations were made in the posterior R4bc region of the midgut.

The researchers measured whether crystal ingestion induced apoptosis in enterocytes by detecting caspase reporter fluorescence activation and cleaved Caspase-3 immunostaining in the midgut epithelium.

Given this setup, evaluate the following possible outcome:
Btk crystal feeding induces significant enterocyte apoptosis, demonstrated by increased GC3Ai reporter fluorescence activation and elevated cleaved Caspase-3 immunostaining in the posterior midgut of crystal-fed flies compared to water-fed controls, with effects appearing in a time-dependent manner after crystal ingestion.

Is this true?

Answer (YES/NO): NO